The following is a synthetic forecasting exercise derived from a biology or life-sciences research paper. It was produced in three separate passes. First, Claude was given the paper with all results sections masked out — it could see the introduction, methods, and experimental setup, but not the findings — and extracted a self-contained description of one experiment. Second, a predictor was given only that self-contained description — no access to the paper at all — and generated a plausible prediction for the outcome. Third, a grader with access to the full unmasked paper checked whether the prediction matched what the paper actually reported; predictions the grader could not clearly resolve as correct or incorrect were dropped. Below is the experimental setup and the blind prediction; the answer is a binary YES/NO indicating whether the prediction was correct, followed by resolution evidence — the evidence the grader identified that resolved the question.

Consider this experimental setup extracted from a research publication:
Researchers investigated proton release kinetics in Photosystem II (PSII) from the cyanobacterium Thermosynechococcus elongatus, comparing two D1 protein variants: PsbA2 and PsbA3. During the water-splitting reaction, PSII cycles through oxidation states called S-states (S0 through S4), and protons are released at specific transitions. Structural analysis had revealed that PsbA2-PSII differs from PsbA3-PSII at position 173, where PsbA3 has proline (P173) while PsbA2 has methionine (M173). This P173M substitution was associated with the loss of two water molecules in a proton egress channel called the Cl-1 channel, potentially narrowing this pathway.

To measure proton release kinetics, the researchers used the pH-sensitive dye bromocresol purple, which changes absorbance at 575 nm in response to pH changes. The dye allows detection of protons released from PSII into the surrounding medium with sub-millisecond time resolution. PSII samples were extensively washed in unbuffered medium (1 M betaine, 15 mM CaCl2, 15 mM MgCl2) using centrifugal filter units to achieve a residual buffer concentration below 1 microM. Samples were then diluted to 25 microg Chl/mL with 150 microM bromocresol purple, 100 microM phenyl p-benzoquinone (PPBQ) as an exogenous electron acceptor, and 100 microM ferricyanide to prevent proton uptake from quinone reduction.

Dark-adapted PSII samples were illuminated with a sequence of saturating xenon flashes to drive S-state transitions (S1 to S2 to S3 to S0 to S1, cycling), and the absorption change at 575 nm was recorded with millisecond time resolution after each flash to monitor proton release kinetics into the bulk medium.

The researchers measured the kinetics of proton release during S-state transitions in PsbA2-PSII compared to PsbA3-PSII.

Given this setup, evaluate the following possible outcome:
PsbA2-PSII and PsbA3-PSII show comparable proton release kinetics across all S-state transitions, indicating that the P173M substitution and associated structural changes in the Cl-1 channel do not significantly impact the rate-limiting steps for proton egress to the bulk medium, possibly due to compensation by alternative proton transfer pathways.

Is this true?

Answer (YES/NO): NO